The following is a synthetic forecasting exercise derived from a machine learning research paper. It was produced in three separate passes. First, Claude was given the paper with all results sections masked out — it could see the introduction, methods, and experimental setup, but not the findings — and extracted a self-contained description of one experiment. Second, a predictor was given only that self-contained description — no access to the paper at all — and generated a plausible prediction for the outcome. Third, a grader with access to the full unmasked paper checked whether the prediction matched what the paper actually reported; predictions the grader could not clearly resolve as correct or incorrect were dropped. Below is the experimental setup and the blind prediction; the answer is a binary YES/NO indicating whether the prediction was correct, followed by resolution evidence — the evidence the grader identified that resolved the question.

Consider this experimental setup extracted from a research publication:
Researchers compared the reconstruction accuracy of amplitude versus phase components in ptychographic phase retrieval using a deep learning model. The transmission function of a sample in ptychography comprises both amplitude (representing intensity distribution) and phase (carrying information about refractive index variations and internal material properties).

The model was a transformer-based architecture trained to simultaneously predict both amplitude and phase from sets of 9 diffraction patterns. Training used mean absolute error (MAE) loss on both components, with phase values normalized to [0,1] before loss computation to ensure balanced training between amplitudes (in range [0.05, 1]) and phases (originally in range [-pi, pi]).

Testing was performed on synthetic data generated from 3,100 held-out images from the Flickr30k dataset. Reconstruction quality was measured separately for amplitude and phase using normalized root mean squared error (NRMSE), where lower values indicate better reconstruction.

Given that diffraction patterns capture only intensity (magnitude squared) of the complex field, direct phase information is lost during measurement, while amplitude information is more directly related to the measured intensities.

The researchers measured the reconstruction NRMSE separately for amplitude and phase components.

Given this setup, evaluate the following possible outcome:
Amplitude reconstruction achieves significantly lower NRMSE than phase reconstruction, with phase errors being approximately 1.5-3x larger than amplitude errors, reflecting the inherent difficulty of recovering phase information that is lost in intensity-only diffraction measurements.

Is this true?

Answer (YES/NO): YES